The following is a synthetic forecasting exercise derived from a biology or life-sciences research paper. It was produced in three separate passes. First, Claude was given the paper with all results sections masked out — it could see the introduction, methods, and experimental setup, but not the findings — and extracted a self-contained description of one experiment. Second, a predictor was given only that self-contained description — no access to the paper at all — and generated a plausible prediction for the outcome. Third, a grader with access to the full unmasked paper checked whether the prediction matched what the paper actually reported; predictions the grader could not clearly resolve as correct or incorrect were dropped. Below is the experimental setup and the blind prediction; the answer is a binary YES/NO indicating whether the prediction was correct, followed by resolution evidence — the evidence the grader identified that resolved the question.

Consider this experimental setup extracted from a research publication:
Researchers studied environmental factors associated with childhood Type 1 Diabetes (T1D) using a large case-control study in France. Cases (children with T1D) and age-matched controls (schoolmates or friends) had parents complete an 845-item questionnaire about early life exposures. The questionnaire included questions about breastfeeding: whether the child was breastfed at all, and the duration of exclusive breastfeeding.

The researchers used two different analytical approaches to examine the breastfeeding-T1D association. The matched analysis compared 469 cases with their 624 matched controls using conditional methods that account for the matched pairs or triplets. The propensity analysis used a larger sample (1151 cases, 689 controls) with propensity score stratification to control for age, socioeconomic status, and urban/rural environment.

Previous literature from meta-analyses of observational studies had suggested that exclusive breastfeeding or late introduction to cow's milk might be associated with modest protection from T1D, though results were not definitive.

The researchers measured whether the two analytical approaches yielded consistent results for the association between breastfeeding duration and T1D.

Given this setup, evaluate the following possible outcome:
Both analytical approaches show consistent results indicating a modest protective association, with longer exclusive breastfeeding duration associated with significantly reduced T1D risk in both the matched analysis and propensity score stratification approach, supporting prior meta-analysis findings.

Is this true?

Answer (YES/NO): NO